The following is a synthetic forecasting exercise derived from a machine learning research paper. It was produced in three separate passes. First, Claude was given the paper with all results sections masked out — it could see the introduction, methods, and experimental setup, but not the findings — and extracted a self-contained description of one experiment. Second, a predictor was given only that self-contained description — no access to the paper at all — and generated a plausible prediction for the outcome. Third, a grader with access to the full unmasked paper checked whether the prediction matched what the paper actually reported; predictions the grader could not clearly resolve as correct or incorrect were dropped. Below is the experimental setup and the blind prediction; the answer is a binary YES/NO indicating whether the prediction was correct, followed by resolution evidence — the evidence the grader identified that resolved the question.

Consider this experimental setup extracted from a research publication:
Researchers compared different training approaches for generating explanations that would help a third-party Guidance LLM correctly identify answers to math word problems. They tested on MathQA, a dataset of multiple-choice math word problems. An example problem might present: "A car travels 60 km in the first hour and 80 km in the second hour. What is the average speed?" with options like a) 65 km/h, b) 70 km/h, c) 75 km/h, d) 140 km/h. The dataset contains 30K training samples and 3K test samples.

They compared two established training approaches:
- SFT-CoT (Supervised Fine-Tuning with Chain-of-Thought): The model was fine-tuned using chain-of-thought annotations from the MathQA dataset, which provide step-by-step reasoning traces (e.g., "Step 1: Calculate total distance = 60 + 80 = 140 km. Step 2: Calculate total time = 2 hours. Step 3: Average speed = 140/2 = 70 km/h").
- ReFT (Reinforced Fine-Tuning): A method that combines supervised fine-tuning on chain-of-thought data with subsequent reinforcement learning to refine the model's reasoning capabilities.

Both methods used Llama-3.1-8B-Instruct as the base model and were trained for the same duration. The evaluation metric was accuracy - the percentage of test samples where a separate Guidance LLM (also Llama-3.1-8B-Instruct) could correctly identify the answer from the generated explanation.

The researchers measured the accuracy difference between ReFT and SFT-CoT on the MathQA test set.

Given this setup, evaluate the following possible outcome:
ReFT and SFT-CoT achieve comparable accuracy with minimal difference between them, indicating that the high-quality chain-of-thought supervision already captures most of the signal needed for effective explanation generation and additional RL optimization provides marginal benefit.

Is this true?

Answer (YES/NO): NO